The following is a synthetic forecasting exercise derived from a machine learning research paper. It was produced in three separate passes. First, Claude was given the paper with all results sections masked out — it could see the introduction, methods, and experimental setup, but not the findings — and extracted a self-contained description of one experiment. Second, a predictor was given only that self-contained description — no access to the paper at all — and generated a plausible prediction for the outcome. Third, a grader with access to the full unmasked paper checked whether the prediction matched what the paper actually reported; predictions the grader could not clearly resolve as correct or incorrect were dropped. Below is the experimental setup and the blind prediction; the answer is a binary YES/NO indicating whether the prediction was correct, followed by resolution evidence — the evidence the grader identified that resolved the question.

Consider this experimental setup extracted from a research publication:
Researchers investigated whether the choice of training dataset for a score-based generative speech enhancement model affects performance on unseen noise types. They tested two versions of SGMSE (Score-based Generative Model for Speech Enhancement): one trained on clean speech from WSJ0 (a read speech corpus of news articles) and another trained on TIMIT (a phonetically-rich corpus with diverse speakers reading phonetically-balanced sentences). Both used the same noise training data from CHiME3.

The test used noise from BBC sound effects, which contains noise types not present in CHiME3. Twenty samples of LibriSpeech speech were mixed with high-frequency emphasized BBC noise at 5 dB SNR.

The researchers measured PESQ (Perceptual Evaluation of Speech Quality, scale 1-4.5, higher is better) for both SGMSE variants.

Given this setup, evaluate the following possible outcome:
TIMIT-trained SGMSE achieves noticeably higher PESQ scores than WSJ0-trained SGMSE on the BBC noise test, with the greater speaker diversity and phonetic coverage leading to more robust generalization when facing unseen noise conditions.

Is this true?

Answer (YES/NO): NO